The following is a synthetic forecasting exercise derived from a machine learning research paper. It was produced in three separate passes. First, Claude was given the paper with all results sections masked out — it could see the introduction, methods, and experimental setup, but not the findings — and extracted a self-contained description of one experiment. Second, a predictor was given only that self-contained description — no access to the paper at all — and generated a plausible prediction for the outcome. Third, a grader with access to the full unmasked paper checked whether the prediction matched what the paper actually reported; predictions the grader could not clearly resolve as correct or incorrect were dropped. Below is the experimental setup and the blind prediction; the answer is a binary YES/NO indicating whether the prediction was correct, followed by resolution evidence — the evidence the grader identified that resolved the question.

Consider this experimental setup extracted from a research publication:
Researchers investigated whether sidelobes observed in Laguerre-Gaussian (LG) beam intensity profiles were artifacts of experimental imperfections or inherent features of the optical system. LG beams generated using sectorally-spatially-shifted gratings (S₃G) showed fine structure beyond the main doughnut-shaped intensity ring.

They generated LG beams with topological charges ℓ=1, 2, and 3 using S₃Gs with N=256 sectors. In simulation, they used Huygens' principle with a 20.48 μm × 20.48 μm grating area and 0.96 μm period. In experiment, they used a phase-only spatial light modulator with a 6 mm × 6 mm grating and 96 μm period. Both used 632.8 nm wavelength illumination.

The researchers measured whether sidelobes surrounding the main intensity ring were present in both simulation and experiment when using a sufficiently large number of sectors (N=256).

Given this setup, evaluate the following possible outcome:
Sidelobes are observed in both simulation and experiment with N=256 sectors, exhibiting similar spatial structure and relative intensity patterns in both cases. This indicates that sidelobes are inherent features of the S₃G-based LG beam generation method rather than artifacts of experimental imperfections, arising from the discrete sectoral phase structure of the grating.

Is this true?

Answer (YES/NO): NO